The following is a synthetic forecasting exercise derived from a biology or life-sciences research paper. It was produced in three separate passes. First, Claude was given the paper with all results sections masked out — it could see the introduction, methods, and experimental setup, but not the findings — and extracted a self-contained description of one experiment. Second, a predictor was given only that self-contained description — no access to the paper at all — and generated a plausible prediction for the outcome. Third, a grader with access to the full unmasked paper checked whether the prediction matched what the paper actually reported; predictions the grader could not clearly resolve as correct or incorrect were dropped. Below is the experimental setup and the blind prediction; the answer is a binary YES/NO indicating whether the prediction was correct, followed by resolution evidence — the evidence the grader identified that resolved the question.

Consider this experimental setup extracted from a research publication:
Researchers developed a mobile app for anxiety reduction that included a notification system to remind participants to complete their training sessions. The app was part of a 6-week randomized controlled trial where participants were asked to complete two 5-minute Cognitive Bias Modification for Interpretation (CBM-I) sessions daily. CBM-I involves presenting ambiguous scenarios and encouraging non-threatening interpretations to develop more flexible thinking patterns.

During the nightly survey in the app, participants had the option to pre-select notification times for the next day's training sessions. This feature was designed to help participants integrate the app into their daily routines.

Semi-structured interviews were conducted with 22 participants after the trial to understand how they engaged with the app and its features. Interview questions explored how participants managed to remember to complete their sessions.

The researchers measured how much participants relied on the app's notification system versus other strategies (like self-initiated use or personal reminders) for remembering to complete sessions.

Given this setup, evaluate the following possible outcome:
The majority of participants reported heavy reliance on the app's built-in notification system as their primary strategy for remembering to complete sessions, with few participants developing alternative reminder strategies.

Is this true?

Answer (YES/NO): NO